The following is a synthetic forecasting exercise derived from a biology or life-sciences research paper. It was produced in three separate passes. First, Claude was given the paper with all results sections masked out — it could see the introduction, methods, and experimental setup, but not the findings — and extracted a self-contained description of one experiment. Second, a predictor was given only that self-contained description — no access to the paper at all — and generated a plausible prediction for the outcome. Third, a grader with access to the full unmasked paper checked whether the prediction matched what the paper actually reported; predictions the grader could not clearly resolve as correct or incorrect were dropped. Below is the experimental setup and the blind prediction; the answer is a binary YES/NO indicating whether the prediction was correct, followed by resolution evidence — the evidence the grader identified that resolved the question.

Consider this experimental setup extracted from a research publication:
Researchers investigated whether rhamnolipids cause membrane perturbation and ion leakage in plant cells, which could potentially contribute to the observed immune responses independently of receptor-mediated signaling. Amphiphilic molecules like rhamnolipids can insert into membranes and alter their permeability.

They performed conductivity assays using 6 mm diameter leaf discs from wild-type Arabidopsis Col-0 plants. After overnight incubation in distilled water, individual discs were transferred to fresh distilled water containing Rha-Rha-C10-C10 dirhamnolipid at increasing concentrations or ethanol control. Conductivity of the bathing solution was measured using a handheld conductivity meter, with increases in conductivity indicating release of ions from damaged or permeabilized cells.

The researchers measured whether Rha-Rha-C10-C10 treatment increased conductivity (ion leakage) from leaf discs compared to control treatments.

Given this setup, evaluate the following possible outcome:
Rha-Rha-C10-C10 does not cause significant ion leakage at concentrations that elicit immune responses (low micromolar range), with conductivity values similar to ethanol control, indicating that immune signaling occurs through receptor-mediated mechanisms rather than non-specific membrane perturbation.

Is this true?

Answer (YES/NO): NO